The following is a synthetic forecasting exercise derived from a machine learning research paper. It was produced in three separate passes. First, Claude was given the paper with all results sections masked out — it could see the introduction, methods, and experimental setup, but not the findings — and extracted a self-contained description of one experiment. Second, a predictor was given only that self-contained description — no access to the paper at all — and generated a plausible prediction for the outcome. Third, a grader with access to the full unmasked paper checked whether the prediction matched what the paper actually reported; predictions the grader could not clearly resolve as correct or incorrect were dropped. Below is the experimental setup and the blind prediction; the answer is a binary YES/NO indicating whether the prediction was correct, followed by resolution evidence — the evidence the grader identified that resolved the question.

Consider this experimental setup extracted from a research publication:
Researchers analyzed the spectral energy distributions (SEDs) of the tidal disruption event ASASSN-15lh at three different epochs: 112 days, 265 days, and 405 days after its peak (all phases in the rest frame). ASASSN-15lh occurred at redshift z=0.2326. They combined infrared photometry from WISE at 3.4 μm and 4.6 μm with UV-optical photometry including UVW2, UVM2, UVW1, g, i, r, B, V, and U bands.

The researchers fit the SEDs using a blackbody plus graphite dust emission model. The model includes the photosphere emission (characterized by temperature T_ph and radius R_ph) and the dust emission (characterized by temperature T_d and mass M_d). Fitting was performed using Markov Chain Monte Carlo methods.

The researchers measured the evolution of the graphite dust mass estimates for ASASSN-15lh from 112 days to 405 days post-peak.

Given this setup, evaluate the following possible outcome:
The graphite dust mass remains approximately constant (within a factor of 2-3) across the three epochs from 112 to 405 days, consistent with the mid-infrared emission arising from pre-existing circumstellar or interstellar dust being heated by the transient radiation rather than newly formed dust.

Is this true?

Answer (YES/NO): NO